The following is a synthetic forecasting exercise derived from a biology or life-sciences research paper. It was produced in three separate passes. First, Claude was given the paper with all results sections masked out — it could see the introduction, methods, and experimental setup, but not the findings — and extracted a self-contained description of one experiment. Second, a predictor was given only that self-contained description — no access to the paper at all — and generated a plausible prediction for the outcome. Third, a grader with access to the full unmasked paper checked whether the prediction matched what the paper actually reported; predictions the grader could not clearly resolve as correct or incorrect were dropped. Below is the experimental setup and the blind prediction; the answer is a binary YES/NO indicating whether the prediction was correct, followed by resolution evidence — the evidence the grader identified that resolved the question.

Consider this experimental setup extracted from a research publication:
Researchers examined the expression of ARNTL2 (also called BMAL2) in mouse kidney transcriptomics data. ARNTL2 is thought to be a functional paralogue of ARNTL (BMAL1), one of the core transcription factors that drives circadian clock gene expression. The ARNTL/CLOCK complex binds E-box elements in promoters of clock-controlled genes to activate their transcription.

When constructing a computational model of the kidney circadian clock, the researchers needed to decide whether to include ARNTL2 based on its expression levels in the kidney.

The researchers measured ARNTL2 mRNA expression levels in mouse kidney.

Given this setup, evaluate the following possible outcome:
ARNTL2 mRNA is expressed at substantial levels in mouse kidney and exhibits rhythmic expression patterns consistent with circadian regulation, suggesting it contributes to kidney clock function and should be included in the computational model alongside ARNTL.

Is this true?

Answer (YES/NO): NO